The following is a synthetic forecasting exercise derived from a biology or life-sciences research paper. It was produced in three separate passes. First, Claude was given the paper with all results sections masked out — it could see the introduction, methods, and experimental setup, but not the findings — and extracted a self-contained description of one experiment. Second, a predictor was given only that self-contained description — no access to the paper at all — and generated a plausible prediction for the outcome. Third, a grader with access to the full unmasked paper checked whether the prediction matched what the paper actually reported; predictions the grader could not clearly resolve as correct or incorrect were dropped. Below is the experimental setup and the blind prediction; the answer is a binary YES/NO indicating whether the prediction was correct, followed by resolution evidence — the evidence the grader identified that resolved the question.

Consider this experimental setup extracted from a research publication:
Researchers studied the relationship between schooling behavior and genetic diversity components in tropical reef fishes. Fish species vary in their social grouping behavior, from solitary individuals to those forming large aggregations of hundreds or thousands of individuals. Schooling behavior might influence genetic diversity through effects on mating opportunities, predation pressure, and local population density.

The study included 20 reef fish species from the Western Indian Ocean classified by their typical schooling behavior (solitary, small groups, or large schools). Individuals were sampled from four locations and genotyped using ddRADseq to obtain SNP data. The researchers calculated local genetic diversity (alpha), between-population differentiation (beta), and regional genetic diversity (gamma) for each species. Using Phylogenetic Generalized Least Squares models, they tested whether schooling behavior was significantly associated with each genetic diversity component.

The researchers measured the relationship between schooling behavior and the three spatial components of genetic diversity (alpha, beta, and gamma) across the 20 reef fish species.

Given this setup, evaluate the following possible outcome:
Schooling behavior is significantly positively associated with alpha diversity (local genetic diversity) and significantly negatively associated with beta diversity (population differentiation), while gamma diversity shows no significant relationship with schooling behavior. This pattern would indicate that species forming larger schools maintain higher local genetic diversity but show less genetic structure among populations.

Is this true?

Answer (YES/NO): NO